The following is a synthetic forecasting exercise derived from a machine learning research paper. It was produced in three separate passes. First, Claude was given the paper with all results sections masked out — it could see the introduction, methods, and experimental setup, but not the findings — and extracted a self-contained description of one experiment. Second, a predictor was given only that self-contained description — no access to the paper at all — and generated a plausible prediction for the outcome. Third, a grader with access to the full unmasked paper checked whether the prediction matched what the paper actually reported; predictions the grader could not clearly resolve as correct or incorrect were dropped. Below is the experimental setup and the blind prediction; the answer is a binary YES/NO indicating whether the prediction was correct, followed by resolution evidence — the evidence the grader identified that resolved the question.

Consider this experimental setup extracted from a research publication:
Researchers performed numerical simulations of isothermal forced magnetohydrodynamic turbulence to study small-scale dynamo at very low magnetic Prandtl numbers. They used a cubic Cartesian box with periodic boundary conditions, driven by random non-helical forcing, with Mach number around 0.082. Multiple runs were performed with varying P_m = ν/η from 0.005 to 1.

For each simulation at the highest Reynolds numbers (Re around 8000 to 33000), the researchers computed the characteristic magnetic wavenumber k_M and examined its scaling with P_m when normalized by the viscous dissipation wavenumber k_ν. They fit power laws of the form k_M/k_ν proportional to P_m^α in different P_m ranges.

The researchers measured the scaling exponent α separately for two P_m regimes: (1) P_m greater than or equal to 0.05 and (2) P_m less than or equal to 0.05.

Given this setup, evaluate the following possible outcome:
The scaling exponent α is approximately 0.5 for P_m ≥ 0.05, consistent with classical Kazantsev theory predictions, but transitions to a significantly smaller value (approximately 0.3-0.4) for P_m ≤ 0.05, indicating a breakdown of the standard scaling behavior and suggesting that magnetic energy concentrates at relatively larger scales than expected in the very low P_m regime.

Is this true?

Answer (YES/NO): NO